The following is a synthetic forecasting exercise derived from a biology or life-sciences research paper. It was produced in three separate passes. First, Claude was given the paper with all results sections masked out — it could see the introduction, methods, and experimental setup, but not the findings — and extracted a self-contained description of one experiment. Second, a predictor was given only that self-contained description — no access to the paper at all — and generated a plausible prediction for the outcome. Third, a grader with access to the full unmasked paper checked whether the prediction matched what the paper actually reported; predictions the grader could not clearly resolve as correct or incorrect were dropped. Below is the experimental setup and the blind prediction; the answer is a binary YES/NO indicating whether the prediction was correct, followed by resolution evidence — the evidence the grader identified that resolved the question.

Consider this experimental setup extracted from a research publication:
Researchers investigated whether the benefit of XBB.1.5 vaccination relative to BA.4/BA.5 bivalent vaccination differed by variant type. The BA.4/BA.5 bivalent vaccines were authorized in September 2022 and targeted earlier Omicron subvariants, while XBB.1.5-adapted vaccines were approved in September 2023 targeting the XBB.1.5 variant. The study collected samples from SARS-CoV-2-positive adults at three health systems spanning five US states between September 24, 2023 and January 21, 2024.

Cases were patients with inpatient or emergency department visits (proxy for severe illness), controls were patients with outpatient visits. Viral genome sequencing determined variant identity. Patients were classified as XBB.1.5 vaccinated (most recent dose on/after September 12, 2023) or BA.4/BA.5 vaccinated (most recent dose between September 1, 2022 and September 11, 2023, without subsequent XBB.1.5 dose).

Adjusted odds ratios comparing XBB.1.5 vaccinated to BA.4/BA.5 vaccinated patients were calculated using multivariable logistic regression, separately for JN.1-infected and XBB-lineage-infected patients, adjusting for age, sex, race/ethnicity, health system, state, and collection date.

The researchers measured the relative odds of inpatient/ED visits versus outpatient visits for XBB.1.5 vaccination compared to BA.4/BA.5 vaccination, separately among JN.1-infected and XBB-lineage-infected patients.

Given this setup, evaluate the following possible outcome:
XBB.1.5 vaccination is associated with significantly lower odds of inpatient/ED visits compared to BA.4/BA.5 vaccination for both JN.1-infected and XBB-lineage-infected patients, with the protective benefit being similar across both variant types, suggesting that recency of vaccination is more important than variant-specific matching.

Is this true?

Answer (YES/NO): NO